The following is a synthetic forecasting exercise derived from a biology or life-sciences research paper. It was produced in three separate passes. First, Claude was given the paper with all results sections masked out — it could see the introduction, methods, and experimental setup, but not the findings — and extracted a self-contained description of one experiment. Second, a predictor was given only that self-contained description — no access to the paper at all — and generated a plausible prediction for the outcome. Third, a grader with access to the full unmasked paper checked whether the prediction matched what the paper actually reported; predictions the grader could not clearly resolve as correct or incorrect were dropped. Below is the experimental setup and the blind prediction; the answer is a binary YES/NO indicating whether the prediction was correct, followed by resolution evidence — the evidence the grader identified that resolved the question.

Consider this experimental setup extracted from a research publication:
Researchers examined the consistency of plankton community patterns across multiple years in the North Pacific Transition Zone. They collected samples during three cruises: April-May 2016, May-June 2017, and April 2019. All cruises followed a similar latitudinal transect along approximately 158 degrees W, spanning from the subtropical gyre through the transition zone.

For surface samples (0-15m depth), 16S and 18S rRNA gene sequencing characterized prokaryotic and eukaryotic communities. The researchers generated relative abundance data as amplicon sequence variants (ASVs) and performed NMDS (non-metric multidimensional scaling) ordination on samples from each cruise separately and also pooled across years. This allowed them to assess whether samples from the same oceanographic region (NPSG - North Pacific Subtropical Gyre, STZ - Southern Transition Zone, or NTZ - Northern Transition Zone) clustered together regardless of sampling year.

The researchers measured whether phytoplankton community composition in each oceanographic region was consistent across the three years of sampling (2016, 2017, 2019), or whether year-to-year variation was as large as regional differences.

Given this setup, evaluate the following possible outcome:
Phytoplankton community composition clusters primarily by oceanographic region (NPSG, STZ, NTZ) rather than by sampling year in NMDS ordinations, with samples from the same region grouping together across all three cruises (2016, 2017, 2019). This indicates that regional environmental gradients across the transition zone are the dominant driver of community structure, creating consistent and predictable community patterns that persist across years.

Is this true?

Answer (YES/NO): YES